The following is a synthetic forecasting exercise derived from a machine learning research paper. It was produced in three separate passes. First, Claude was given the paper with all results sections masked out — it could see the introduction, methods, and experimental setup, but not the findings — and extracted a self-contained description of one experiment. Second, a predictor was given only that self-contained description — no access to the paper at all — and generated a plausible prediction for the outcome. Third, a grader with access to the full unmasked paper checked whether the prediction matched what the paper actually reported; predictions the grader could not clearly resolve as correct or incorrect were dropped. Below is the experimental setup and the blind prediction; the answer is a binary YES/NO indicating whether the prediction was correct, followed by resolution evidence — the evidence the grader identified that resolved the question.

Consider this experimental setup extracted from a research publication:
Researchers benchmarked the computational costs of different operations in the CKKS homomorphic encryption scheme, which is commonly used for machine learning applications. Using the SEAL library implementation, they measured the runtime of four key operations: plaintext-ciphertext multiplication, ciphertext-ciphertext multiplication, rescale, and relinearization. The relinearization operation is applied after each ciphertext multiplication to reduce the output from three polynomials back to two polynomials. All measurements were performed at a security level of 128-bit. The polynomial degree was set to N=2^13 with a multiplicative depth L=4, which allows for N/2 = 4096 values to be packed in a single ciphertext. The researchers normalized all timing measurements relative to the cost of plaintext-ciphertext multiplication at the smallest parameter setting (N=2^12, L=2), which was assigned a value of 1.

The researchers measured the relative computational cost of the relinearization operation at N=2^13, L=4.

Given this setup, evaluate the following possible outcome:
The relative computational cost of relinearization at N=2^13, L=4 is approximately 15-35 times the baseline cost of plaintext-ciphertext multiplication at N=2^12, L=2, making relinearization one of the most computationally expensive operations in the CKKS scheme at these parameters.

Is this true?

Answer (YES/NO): NO